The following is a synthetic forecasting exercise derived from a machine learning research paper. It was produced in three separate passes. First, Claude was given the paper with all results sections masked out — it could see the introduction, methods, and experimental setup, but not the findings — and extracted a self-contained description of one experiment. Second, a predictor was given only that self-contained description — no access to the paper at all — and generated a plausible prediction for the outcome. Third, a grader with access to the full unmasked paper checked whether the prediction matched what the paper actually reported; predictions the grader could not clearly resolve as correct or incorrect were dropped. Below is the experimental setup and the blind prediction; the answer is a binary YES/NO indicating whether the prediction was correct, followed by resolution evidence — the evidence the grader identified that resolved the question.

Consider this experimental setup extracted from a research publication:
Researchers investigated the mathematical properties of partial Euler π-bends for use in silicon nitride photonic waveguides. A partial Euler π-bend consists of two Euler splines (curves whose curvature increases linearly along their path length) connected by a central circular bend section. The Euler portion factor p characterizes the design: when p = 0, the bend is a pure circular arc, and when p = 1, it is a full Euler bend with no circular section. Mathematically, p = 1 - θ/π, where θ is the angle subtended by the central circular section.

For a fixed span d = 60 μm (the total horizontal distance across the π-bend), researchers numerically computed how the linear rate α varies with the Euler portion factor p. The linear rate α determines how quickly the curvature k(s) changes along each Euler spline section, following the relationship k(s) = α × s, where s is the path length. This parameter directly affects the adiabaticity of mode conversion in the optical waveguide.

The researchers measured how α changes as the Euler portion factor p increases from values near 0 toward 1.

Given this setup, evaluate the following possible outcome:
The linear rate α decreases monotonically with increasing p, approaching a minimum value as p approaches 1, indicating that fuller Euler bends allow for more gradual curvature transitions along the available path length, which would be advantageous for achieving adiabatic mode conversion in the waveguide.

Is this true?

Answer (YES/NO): YES